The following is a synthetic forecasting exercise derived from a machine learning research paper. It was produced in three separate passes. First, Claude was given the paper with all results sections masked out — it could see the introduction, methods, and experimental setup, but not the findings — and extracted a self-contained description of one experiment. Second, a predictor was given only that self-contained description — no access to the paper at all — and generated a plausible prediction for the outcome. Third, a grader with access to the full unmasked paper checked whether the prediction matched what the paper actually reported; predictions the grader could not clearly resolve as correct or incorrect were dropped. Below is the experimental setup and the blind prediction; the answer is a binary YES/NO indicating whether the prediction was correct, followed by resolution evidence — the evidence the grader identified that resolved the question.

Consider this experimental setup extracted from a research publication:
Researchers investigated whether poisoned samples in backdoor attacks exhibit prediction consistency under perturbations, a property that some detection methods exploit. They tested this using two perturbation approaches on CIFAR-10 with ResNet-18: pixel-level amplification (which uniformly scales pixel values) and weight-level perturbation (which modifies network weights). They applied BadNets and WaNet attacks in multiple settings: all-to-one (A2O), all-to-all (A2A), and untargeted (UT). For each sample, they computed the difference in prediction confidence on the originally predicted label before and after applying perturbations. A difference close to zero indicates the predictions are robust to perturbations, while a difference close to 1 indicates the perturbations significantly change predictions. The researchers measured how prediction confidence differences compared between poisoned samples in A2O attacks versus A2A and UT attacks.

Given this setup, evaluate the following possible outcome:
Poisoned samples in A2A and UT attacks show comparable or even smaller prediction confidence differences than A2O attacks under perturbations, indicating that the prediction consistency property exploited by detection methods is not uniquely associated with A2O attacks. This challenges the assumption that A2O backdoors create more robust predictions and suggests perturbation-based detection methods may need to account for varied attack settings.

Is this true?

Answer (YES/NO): NO